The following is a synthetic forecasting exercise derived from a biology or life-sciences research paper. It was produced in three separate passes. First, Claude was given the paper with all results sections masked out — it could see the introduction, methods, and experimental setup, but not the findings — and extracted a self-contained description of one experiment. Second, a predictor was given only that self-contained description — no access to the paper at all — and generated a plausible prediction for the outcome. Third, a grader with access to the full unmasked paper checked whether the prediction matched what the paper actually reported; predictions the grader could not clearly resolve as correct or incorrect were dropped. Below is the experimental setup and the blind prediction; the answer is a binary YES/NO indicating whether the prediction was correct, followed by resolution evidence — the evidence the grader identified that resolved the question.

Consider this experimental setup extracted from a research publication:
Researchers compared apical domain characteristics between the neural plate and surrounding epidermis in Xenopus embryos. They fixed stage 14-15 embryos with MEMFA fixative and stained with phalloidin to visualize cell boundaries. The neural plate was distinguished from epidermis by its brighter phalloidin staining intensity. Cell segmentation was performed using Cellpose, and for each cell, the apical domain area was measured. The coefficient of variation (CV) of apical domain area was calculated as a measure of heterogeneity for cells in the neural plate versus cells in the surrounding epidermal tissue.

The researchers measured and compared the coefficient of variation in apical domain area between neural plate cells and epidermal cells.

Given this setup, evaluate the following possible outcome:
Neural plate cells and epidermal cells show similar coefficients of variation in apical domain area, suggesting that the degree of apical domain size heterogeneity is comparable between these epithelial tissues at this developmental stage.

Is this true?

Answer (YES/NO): NO